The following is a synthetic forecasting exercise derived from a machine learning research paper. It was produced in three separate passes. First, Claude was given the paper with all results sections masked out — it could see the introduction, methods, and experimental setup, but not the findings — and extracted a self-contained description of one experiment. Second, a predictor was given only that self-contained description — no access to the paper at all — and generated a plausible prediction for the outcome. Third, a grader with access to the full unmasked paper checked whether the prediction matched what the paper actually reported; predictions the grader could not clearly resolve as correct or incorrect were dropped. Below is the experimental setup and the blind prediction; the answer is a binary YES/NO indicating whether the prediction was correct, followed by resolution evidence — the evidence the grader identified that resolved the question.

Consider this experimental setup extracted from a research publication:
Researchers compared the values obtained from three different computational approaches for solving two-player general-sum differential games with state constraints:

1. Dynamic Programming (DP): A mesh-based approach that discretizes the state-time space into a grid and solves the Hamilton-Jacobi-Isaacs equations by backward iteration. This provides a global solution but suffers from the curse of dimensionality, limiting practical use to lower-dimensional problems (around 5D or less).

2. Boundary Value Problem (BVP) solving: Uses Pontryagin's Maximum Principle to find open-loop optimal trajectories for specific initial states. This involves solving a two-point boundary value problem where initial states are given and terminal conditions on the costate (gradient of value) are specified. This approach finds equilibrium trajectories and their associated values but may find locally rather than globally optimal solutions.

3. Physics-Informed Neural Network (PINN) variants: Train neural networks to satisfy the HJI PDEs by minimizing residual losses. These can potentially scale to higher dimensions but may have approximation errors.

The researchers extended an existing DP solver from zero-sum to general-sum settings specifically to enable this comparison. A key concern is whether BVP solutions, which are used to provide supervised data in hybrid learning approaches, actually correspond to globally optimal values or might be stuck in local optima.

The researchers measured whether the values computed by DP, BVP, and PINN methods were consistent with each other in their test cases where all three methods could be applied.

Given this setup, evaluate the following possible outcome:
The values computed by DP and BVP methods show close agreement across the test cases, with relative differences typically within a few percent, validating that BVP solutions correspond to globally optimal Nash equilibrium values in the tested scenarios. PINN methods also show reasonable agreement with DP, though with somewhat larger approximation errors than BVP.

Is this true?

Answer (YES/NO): NO